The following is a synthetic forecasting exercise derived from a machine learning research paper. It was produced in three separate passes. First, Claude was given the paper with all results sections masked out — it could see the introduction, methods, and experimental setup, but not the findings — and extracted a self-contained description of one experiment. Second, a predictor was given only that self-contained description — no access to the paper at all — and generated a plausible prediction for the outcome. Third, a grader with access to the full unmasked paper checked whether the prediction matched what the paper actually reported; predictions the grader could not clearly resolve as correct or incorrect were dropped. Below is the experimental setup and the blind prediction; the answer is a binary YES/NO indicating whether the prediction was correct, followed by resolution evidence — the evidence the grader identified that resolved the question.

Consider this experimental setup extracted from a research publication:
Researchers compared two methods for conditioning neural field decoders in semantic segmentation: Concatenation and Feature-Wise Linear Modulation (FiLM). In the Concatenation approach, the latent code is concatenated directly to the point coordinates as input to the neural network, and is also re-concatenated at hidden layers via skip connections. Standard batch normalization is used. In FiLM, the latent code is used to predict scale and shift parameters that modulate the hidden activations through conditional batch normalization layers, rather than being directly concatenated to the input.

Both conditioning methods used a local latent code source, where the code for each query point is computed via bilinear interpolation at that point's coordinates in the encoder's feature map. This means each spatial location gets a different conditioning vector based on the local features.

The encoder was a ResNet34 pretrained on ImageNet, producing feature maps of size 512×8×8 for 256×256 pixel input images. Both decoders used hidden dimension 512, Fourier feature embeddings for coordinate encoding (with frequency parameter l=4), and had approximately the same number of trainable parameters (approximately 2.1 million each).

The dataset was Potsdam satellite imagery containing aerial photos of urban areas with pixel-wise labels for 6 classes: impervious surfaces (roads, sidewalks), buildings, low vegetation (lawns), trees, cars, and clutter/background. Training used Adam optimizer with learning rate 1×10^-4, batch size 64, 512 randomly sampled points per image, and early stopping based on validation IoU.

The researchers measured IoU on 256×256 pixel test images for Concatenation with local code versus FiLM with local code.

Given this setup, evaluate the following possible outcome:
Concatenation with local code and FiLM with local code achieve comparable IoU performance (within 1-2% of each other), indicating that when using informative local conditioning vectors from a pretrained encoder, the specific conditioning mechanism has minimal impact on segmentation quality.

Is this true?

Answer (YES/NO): YES